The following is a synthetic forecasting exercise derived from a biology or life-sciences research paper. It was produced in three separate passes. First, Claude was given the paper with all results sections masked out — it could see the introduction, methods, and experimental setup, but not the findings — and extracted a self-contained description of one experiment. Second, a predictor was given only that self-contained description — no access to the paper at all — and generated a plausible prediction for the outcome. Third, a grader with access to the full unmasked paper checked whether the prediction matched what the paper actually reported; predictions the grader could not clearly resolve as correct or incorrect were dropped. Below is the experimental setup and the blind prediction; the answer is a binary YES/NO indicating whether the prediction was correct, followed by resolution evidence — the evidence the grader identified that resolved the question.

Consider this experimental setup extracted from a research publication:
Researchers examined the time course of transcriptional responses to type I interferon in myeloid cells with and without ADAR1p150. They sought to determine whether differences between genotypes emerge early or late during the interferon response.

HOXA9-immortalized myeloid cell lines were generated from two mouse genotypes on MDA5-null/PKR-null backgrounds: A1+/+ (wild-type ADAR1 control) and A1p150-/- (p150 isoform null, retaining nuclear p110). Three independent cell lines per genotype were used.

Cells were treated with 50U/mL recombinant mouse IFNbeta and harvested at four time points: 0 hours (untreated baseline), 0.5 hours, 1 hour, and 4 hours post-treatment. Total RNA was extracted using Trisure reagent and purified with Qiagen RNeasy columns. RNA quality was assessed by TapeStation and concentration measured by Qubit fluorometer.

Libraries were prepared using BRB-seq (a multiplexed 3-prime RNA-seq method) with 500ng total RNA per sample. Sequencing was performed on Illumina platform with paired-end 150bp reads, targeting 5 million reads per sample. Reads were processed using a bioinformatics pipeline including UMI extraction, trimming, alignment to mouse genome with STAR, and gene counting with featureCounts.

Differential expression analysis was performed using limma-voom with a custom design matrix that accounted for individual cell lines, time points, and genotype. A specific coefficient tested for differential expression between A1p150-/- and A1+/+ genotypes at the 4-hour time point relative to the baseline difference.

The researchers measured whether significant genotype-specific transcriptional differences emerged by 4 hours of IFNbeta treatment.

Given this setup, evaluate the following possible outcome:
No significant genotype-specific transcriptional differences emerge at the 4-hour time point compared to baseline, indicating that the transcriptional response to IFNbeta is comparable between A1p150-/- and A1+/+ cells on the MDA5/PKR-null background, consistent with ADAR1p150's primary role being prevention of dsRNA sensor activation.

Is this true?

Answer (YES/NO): YES